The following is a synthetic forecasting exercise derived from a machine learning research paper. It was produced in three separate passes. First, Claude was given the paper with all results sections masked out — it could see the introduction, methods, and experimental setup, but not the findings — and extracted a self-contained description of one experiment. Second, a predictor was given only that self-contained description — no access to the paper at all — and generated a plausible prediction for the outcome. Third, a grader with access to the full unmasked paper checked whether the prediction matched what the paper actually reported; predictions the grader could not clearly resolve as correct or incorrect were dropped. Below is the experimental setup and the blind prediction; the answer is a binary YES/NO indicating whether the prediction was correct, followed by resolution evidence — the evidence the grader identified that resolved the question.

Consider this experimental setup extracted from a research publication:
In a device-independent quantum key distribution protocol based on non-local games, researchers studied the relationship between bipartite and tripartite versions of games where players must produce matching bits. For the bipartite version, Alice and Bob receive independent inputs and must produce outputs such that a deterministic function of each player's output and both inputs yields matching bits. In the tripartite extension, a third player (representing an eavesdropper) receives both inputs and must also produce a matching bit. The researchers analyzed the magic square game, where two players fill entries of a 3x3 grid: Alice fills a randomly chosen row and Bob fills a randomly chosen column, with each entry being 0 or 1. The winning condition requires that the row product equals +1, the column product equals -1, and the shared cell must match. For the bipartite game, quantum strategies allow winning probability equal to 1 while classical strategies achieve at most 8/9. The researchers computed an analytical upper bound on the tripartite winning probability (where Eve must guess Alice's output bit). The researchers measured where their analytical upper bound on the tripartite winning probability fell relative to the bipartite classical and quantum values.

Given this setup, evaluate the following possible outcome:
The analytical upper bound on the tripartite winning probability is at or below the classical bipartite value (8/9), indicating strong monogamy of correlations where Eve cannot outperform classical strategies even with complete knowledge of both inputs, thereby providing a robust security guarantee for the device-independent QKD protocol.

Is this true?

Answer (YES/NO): NO